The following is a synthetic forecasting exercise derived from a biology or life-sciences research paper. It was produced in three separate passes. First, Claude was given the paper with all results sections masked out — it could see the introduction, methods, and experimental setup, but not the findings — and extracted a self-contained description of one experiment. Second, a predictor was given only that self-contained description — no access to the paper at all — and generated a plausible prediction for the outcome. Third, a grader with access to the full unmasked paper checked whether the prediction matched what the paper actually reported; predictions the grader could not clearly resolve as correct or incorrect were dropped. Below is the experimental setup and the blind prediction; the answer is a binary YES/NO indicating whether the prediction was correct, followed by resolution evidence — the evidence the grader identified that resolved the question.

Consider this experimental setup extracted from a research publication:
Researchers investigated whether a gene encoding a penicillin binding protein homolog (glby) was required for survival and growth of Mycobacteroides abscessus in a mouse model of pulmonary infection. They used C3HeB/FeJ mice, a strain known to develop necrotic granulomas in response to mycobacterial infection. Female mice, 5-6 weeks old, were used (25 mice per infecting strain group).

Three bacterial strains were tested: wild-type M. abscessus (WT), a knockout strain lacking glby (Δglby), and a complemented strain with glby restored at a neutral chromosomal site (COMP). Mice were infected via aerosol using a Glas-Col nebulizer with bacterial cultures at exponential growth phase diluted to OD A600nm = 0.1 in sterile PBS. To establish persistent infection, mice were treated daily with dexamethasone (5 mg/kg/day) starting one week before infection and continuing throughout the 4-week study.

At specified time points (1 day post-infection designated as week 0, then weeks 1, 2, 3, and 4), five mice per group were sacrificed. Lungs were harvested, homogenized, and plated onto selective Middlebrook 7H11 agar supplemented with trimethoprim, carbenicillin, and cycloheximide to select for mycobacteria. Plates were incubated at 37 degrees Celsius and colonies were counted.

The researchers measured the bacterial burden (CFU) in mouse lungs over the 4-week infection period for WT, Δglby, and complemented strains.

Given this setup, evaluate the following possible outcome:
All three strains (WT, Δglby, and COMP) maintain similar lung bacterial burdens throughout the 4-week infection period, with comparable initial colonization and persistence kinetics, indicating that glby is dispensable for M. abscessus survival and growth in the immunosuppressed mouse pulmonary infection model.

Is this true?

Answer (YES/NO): NO